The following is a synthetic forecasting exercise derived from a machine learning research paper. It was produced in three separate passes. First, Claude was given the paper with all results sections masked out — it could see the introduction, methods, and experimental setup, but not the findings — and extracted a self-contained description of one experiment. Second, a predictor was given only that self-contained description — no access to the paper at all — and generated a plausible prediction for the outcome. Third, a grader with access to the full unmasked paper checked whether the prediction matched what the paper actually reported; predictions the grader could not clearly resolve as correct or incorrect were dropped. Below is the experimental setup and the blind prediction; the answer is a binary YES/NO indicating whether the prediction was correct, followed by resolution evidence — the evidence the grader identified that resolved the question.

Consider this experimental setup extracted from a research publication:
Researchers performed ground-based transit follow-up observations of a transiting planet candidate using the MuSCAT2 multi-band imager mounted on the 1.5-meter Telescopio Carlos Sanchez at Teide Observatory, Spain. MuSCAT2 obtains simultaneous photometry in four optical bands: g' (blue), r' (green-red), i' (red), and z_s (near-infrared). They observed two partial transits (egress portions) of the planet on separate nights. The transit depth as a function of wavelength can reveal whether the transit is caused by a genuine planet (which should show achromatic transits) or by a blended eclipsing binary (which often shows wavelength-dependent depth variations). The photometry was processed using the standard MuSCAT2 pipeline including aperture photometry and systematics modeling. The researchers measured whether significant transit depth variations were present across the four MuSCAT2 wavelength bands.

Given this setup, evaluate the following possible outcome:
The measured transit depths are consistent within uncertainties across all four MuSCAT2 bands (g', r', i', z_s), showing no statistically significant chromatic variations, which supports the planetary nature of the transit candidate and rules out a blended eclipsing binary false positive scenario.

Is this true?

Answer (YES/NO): YES